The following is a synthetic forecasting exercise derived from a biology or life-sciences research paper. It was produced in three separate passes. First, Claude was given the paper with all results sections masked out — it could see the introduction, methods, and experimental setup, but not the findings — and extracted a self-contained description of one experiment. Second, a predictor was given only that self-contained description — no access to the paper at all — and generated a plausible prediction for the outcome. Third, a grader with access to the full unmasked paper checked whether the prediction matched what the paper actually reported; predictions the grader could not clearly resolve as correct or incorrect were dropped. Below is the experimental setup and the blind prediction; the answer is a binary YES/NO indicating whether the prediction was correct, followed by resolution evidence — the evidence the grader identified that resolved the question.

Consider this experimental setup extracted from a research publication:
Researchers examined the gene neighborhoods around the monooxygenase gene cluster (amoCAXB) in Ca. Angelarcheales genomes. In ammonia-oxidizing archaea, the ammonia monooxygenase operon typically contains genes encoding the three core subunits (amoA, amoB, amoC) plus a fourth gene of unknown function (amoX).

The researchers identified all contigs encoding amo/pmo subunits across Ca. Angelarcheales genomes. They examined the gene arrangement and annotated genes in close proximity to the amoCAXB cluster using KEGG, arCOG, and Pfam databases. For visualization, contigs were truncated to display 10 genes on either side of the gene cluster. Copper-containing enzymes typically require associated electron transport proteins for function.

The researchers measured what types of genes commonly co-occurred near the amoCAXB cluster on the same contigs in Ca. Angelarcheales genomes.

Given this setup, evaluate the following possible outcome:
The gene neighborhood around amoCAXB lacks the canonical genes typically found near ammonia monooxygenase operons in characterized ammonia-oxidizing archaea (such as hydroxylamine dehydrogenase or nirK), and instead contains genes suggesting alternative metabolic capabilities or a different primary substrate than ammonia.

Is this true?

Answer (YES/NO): NO